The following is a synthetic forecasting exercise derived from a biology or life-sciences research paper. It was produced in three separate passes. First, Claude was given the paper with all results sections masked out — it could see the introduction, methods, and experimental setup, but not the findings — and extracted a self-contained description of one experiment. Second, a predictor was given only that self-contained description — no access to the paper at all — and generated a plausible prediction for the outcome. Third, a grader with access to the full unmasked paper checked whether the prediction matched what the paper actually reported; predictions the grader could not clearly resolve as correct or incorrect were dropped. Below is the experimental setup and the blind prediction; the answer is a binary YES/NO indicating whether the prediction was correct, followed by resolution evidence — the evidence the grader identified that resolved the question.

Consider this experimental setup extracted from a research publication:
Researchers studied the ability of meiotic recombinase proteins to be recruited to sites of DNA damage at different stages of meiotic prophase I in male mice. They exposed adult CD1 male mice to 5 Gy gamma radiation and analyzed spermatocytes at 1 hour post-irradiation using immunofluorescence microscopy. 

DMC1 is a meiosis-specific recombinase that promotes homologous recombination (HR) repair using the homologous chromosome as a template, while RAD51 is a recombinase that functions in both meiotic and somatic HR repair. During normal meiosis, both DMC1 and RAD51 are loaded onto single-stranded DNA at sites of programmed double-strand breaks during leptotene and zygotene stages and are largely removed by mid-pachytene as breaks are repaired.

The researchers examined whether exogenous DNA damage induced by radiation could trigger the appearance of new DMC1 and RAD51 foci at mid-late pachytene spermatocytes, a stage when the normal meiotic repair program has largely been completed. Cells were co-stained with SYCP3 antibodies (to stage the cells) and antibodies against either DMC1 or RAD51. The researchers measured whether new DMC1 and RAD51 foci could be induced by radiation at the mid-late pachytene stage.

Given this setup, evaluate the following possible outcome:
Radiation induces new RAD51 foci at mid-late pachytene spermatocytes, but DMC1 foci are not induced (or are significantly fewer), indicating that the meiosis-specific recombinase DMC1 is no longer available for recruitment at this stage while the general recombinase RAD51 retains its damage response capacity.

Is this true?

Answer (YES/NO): YES